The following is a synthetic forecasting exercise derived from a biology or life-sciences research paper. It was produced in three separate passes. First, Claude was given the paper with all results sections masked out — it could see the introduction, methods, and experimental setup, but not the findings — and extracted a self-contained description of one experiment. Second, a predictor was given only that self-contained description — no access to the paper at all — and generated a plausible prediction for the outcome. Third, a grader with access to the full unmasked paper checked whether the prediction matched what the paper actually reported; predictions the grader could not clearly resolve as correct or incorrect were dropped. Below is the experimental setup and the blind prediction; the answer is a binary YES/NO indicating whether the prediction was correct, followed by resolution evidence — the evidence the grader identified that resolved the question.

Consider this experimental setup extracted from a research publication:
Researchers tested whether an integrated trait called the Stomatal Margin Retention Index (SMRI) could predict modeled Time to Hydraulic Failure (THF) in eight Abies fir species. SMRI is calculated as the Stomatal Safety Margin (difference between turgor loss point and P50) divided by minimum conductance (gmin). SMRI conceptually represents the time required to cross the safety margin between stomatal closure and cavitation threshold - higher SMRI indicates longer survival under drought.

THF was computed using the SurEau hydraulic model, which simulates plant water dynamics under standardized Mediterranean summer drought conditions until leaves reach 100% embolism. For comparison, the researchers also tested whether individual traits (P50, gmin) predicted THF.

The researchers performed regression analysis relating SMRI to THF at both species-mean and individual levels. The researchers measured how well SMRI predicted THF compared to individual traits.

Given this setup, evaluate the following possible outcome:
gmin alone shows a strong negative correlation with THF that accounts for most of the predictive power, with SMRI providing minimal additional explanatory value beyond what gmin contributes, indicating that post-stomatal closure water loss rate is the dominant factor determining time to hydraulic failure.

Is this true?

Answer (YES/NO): NO